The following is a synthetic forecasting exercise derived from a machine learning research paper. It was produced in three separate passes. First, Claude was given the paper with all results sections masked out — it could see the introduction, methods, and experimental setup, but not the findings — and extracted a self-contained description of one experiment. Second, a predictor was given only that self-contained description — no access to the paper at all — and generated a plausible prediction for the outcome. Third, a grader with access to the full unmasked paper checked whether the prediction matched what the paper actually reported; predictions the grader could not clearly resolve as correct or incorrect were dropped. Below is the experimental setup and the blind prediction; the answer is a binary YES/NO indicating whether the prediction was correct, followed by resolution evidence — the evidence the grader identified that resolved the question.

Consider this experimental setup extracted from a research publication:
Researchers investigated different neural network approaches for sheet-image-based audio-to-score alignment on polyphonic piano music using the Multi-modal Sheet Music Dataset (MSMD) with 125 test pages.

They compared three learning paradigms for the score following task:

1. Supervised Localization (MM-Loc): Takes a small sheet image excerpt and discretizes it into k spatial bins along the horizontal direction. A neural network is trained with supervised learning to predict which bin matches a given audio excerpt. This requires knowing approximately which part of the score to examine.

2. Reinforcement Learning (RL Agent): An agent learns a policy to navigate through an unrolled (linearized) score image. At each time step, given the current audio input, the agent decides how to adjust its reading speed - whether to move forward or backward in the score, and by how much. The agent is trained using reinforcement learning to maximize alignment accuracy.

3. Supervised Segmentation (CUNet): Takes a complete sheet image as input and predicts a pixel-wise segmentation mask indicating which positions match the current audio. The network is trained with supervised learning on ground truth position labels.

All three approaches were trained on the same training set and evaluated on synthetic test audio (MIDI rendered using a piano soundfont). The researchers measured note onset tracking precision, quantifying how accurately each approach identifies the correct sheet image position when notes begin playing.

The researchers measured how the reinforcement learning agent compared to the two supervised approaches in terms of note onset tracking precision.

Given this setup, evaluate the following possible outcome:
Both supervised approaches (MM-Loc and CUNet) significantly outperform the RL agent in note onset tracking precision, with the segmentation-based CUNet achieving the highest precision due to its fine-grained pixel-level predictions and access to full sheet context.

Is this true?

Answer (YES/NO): NO